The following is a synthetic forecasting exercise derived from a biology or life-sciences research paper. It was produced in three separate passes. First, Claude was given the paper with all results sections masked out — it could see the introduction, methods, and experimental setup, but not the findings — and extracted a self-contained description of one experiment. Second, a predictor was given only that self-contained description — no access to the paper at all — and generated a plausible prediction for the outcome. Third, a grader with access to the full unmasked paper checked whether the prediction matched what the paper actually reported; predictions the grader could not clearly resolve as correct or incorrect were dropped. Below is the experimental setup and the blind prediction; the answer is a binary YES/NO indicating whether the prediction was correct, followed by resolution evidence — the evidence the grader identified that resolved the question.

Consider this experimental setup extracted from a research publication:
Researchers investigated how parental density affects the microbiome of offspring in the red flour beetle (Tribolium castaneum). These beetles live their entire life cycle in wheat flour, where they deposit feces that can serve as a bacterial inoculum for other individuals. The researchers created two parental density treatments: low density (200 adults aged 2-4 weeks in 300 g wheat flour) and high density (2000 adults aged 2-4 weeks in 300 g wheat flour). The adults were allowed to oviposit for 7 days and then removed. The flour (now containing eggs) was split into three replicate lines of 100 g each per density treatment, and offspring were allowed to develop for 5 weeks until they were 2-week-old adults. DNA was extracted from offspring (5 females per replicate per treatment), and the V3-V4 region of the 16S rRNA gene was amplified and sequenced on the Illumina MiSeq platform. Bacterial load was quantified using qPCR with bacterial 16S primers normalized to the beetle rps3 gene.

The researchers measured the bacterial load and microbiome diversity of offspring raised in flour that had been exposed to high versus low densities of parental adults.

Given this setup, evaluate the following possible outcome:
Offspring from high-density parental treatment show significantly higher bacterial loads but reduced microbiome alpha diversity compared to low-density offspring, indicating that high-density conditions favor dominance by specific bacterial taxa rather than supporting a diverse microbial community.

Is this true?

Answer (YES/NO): NO